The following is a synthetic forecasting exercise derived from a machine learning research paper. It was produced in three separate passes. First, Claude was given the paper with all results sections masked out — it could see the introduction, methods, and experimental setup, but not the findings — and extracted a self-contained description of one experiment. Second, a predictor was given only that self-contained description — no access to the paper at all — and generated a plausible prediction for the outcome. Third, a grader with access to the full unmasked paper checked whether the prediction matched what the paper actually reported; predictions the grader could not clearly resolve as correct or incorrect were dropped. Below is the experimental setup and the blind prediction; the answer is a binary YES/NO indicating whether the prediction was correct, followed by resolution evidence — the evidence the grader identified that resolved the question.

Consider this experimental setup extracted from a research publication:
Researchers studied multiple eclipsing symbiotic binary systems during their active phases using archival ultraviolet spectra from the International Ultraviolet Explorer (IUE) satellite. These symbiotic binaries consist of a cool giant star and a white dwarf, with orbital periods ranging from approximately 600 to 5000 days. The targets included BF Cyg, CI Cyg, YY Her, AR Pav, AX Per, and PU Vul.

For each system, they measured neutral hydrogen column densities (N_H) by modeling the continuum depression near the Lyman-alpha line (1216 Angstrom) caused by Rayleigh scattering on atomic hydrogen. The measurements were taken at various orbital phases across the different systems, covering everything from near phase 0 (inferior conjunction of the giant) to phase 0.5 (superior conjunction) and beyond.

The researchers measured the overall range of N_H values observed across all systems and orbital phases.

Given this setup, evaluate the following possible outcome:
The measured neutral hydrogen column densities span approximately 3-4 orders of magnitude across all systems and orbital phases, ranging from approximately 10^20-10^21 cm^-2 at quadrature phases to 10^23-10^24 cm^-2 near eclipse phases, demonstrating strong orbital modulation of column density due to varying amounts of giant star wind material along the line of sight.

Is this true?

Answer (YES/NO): NO